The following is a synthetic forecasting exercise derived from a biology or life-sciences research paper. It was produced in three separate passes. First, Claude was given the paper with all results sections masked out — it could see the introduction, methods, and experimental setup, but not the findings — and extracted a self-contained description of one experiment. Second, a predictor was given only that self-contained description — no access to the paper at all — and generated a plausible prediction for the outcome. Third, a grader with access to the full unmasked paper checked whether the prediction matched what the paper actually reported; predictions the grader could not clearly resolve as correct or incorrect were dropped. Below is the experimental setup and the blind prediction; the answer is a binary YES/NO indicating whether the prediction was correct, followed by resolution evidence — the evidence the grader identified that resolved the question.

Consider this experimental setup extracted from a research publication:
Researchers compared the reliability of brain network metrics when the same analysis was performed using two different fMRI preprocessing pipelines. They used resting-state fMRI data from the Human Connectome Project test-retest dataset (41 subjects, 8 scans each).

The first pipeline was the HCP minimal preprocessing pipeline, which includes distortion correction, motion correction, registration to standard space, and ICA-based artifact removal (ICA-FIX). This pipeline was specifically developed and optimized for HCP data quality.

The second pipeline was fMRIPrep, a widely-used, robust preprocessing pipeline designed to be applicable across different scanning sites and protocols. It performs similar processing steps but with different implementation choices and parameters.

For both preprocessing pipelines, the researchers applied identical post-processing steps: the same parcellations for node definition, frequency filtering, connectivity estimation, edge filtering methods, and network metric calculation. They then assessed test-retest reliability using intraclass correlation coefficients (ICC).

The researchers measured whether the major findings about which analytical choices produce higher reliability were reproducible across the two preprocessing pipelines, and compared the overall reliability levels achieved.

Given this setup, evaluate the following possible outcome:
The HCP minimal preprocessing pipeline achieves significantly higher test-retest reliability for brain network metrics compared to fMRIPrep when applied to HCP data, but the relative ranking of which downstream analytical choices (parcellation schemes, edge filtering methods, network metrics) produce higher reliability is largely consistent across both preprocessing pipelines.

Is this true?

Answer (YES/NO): YES